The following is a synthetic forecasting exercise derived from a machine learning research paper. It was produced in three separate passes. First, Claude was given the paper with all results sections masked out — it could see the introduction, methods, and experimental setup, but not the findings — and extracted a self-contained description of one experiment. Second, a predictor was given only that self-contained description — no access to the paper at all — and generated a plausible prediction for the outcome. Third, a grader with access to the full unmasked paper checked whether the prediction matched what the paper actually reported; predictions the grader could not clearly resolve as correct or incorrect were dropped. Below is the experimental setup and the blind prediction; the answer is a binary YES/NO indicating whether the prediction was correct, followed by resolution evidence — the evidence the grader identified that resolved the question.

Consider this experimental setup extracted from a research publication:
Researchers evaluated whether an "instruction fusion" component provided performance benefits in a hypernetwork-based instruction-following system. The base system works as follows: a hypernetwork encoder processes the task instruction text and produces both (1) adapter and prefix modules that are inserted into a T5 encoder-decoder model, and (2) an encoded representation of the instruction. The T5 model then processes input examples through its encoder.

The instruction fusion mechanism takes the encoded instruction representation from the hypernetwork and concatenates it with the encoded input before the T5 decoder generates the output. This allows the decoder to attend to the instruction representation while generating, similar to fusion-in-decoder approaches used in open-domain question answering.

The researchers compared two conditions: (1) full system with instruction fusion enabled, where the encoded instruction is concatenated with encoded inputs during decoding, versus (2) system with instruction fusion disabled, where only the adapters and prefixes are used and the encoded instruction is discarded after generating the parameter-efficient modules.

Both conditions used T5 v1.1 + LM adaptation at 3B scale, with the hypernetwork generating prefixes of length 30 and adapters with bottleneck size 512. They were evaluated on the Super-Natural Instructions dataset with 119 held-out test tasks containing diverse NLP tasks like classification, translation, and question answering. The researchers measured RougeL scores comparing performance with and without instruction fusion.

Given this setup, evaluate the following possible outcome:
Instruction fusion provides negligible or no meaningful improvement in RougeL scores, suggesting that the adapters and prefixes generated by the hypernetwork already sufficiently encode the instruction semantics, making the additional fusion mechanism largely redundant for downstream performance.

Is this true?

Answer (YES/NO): NO